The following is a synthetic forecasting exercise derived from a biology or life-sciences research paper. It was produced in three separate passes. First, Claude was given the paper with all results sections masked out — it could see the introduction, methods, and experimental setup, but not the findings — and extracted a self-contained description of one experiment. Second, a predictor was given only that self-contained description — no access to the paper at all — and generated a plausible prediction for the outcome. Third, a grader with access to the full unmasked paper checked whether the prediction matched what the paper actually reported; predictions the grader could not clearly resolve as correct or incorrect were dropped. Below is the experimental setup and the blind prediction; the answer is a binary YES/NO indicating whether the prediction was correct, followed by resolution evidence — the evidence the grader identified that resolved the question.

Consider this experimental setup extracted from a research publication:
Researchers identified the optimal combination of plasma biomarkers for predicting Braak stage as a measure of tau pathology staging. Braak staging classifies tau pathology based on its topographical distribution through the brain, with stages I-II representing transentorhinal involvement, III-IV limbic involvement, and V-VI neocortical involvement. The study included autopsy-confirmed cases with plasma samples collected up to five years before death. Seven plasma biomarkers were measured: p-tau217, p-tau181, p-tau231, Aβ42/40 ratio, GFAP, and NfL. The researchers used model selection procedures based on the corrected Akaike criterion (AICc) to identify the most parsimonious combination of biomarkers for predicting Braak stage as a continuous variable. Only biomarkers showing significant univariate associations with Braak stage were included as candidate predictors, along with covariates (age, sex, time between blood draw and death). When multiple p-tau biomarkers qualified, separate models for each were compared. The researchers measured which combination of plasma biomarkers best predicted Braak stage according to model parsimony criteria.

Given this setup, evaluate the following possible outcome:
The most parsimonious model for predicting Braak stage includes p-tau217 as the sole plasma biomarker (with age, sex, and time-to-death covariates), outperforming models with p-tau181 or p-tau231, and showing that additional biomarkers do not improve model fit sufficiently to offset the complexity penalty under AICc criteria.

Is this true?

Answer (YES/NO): YES